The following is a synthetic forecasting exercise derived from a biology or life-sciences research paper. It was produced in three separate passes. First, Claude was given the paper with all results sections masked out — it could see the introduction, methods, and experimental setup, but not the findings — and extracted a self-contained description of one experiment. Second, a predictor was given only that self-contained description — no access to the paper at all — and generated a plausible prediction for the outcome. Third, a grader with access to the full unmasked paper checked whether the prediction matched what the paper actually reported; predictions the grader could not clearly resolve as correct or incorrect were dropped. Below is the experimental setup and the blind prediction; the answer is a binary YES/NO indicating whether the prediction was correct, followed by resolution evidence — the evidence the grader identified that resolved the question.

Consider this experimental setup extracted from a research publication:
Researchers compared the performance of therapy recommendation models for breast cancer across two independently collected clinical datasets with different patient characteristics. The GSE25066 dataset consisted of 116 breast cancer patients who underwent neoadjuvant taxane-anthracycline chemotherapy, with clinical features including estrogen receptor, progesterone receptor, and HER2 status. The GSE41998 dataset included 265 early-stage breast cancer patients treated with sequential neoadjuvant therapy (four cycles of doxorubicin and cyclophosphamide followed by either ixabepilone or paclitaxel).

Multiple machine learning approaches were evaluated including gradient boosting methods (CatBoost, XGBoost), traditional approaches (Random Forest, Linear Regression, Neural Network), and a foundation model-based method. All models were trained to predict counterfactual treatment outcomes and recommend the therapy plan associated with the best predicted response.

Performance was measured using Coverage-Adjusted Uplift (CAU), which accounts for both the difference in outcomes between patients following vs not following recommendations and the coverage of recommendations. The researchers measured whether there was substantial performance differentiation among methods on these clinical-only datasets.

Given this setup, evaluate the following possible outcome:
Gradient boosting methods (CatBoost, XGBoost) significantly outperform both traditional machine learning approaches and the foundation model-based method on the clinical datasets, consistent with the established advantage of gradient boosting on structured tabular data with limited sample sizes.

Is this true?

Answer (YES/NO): NO